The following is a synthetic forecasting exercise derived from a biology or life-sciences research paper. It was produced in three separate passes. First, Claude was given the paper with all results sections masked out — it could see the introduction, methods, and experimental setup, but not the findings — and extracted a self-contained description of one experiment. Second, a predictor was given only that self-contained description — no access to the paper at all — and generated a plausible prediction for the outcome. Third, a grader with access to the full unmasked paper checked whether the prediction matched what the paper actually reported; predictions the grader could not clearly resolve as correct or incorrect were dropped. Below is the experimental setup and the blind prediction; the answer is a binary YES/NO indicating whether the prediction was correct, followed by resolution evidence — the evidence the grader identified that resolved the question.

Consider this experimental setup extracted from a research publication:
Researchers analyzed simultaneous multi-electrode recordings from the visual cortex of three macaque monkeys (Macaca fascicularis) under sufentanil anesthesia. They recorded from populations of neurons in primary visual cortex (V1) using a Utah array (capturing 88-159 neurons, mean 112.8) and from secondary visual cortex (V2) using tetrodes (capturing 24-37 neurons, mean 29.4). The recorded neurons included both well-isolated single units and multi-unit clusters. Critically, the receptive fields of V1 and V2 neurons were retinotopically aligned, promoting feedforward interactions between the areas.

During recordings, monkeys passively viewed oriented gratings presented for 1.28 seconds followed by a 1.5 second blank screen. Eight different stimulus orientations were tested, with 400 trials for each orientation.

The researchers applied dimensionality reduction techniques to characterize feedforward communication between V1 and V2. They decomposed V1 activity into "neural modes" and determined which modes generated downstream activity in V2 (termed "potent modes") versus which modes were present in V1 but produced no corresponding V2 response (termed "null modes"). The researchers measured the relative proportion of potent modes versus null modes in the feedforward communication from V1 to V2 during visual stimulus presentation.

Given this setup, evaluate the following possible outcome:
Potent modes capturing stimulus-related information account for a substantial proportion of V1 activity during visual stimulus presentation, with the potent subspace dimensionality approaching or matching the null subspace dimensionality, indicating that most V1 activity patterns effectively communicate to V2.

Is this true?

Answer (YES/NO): NO